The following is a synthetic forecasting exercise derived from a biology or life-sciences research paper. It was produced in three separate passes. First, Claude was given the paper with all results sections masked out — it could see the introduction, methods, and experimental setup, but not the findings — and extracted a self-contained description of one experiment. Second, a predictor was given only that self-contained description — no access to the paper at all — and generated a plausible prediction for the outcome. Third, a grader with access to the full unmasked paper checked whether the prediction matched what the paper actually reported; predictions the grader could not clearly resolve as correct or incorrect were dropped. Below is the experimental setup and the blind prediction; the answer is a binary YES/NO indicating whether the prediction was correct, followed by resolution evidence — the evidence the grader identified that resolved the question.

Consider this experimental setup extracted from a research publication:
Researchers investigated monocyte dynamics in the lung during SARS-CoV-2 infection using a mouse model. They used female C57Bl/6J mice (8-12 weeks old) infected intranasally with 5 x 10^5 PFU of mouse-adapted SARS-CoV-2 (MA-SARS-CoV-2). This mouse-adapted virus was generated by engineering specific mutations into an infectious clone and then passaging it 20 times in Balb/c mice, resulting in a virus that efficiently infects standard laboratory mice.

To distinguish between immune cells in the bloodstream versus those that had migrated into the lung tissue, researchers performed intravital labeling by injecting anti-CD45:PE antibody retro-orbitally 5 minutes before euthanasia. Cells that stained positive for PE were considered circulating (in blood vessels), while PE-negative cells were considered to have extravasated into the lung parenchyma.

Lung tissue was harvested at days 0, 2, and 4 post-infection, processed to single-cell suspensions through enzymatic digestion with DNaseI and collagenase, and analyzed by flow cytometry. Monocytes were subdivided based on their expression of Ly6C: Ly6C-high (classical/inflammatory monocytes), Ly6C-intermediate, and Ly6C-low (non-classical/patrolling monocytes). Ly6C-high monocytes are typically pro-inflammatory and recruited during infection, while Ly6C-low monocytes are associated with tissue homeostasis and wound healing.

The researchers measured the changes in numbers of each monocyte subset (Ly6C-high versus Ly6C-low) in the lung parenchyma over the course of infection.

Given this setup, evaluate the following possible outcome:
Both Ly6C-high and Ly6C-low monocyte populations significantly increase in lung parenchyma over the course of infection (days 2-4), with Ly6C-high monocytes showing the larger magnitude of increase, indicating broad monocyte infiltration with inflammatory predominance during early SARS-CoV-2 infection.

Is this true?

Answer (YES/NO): NO